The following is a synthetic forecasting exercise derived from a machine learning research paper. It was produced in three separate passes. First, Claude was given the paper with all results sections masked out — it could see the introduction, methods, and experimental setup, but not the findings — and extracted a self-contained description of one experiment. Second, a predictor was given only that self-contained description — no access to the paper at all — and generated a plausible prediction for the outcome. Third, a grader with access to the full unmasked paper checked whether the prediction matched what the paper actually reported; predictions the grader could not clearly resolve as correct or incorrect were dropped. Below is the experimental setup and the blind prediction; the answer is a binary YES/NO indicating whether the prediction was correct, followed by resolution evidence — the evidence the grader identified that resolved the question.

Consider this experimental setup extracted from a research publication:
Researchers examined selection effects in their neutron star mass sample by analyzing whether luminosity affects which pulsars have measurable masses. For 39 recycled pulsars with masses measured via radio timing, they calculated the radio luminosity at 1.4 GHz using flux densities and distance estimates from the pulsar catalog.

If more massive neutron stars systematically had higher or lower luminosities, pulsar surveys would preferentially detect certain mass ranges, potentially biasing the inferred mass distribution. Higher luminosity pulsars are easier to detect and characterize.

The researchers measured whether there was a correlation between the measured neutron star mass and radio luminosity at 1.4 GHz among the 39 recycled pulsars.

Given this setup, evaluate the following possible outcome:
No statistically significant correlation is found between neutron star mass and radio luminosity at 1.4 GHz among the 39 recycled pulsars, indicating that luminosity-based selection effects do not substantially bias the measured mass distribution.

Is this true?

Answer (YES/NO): YES